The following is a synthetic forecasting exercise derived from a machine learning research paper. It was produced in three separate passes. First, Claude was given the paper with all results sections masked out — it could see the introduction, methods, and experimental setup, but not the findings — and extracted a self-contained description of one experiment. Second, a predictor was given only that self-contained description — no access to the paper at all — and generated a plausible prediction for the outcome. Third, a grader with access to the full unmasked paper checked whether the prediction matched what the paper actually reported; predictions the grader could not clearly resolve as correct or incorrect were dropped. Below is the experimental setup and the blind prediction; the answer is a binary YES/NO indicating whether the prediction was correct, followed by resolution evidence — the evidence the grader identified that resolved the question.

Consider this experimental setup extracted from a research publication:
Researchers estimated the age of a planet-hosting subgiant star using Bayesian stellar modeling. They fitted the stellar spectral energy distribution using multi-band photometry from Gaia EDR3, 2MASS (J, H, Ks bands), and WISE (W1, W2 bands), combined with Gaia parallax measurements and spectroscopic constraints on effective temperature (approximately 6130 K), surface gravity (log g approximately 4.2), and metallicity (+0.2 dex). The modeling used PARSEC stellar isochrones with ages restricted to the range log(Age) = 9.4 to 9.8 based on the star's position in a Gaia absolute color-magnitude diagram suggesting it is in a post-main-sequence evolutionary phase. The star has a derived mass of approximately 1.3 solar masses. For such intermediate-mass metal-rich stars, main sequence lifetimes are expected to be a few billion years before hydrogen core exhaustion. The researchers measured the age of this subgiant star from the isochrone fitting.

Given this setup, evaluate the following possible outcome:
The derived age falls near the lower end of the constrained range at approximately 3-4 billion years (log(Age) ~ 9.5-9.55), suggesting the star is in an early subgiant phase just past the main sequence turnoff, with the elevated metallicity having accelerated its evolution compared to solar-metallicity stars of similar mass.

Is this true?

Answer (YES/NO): YES